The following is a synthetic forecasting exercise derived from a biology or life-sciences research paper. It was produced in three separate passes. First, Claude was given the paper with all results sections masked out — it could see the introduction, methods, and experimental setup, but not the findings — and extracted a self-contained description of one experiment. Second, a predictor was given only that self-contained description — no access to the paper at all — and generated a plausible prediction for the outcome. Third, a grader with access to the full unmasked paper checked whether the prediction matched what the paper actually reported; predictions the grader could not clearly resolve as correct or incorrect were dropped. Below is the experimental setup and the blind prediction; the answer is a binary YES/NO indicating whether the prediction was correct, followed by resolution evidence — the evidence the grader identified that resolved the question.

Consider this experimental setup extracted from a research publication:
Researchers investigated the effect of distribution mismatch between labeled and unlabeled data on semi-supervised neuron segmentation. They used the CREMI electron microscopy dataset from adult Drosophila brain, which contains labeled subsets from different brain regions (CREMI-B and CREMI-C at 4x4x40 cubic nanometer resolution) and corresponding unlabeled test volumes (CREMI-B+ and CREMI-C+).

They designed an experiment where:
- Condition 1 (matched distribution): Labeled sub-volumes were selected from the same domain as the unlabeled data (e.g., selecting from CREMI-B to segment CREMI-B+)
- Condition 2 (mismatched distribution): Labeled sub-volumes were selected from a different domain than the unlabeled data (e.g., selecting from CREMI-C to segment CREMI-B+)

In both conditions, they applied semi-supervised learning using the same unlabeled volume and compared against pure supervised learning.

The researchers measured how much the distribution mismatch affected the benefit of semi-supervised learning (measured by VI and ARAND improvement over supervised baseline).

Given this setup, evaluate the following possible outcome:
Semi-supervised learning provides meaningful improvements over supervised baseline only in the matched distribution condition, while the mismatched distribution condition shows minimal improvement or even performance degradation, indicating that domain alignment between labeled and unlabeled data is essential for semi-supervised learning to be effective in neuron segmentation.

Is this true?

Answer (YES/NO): YES